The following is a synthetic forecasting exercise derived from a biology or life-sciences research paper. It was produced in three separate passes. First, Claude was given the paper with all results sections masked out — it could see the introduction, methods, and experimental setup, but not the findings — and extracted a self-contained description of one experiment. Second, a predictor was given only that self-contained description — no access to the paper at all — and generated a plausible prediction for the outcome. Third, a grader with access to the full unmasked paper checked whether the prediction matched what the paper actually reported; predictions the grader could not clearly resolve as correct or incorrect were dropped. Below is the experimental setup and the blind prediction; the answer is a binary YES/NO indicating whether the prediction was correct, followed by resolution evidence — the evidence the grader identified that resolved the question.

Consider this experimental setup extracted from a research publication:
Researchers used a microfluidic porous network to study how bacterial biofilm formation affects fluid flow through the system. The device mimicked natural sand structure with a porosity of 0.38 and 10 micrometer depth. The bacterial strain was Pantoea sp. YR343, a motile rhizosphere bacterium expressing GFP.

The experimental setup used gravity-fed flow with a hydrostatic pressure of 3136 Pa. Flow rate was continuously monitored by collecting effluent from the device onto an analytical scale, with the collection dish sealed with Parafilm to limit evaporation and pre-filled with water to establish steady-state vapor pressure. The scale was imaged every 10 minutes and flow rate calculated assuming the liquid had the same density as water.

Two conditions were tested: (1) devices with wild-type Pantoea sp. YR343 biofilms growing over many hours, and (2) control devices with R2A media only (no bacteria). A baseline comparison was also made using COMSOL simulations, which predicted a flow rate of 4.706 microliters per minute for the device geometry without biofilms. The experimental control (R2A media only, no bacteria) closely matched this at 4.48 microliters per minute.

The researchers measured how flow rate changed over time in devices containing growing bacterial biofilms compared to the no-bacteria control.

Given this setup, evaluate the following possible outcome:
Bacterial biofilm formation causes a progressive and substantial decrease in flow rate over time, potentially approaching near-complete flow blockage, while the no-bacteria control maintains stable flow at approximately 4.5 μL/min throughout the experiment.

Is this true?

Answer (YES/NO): NO